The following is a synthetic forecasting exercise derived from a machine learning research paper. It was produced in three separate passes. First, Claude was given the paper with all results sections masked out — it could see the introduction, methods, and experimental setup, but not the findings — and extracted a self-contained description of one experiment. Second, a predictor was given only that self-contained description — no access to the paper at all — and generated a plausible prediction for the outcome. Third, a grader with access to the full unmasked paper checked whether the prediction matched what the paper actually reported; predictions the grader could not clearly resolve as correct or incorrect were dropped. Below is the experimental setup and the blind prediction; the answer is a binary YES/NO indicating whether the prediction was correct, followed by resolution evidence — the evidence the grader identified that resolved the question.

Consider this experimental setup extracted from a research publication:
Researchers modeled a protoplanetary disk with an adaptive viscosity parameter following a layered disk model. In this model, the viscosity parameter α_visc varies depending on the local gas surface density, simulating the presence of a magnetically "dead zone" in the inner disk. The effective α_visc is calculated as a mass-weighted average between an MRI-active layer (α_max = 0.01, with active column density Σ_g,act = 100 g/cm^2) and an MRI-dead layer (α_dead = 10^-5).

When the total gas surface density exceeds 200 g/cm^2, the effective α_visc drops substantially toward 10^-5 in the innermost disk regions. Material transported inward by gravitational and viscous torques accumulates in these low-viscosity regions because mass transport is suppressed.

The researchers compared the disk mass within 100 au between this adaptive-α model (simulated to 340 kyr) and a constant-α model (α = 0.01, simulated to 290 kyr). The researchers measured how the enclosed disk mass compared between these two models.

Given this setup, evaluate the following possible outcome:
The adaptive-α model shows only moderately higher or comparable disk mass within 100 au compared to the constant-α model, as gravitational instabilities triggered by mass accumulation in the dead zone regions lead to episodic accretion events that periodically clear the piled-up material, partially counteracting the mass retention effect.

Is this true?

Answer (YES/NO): NO